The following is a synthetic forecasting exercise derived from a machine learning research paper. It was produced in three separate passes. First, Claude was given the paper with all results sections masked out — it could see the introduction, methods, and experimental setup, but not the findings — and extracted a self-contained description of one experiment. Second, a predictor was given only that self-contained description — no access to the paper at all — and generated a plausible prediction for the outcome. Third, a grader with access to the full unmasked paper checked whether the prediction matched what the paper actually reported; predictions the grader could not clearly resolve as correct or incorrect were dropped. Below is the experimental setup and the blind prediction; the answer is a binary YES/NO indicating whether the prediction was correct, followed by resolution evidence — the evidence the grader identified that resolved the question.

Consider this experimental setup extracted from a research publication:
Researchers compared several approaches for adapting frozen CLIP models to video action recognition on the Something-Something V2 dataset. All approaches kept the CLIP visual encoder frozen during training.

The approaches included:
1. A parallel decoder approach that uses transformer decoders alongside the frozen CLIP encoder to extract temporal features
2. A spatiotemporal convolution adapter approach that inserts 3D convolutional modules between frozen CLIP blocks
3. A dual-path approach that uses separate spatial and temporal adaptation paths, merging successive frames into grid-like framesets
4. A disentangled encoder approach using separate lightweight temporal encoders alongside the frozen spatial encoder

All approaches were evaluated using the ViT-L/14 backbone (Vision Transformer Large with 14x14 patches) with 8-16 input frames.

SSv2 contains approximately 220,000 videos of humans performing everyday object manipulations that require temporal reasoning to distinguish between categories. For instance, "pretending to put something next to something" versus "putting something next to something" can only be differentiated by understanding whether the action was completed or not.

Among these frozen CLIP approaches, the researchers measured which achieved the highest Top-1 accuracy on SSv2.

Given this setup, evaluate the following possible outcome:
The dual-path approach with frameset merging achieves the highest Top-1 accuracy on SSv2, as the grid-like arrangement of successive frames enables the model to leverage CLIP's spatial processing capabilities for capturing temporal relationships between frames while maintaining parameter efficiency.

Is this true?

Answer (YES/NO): NO